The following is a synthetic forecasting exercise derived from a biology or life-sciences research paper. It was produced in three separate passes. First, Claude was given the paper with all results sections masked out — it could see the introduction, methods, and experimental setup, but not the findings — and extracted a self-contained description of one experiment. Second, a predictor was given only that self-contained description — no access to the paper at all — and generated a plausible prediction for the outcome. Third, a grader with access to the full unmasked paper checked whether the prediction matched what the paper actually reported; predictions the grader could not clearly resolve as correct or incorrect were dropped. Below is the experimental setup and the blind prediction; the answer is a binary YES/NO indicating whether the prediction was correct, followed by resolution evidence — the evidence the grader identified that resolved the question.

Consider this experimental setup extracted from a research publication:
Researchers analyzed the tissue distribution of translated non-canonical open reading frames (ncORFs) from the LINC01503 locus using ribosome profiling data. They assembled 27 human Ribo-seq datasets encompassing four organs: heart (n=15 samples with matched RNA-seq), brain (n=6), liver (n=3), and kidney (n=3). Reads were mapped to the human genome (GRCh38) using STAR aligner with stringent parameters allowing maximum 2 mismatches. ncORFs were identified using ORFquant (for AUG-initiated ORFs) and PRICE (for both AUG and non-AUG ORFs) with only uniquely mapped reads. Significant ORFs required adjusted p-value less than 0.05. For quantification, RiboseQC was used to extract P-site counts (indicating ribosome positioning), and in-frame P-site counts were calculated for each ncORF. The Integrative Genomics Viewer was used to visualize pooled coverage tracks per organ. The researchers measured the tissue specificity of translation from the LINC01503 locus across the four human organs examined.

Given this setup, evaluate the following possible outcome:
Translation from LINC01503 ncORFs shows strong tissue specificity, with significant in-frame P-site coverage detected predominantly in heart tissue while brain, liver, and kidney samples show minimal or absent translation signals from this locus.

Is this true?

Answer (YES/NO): NO